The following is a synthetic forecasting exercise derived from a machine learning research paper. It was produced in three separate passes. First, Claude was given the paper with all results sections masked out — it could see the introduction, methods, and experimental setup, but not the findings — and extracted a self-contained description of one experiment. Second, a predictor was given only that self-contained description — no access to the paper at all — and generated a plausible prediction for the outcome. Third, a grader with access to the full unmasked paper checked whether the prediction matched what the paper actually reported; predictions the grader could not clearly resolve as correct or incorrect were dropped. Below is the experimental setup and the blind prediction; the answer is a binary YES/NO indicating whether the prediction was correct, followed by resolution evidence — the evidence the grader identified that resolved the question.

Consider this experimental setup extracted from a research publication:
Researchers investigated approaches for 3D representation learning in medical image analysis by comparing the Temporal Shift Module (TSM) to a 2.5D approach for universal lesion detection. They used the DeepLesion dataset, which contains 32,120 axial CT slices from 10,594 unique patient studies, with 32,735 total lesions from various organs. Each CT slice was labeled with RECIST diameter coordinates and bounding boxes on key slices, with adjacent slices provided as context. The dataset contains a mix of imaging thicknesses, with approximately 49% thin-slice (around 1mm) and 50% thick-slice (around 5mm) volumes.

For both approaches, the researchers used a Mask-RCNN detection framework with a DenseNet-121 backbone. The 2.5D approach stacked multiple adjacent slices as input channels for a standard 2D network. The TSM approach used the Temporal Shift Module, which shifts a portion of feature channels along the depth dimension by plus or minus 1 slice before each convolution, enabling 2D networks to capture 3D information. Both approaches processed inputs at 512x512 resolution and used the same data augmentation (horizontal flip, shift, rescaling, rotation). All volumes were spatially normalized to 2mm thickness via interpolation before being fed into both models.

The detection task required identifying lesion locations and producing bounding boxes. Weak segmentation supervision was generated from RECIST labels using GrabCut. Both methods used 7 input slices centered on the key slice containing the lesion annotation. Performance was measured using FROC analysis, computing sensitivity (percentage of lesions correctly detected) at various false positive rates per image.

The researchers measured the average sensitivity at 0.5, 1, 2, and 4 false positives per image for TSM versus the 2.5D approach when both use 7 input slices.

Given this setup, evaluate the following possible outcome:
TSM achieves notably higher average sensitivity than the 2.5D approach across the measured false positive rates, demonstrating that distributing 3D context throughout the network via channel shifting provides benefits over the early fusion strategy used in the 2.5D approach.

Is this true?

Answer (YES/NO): YES